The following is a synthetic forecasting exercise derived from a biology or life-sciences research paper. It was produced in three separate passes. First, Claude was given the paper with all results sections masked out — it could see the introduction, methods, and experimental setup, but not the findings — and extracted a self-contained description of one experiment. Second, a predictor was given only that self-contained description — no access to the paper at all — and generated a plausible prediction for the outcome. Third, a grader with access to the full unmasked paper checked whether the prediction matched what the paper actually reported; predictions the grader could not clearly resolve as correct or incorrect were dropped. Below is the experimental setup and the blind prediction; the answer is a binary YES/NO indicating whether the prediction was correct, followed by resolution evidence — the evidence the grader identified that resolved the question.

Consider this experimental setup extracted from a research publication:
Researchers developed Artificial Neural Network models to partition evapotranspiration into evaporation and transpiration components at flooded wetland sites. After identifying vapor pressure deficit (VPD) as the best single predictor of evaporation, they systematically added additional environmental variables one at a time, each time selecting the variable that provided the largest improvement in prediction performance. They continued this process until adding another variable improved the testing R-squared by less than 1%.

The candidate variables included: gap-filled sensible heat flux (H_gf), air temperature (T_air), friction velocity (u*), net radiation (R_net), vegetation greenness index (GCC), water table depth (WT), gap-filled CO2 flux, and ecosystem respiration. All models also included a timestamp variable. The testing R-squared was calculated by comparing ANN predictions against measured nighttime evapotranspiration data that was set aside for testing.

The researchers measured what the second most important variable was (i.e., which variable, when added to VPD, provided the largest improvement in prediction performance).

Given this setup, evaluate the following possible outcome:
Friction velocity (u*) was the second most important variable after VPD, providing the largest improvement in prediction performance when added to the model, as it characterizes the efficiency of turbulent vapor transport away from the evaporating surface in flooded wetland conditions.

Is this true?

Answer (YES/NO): NO